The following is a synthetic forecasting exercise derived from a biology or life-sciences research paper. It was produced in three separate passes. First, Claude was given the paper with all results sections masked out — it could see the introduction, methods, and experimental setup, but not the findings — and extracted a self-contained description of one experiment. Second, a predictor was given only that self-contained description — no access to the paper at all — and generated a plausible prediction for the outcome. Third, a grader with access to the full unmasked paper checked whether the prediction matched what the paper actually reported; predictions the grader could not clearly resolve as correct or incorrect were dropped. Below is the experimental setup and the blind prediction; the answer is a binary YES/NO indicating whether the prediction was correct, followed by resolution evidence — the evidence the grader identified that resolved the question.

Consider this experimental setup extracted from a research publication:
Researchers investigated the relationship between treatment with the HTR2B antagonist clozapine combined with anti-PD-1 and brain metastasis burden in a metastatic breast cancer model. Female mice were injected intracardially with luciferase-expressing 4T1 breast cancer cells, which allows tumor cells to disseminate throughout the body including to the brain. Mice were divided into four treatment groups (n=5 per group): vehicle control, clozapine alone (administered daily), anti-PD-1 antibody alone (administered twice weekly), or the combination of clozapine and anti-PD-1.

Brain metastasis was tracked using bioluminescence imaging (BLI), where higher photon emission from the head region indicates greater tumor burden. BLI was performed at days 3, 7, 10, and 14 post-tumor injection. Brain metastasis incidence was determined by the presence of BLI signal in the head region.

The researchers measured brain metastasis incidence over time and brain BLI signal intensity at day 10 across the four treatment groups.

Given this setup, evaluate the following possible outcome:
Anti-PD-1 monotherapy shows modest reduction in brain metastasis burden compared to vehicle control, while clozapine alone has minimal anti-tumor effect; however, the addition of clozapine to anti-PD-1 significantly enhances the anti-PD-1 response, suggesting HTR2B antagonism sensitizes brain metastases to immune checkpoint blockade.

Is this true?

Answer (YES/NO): NO